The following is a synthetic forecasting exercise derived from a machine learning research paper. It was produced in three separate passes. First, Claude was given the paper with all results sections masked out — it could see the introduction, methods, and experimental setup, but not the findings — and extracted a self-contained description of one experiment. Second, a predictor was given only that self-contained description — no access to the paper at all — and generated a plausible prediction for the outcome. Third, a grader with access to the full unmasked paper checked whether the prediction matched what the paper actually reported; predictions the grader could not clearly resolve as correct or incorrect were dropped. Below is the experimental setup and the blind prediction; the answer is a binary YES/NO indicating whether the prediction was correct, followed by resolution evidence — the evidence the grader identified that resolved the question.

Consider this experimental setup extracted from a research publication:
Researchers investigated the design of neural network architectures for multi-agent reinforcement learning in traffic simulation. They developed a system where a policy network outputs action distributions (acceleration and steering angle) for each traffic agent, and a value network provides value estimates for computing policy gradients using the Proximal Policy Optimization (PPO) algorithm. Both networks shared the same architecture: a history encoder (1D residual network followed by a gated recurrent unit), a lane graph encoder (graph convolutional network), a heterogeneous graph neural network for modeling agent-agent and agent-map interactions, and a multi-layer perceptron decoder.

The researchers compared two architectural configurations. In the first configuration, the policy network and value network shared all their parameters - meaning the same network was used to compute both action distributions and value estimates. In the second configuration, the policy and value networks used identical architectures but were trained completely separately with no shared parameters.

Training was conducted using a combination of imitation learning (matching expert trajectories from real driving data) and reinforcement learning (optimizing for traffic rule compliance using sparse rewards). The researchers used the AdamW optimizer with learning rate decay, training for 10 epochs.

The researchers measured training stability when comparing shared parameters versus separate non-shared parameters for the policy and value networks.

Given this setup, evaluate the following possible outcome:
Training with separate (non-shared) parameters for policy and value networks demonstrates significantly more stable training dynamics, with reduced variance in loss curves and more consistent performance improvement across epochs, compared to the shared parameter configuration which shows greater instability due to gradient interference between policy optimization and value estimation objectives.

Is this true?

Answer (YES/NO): YES